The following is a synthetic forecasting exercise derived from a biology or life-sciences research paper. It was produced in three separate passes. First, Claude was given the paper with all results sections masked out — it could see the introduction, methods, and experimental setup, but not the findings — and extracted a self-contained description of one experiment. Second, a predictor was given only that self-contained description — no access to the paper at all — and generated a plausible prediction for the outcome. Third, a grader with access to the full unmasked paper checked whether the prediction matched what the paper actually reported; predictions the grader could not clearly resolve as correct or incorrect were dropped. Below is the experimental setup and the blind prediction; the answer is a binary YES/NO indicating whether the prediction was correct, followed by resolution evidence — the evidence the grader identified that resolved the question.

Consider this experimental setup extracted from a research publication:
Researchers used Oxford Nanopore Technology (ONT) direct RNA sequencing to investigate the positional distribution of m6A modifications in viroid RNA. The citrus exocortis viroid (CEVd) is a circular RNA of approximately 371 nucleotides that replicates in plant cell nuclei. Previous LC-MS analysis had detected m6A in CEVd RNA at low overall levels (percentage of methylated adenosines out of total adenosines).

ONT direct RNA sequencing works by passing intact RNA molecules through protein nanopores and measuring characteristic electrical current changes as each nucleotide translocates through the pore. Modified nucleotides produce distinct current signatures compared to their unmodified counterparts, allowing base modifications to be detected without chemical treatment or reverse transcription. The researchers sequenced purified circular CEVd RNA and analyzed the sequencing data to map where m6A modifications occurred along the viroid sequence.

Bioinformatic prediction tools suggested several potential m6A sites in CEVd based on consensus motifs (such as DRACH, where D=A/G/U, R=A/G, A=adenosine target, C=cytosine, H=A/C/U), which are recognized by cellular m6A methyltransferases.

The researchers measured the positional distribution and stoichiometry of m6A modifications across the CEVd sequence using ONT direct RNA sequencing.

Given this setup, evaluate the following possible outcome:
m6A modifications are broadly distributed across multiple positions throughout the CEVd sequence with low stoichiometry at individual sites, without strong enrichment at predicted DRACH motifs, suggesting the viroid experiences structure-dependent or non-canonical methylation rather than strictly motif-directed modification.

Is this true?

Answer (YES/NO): NO